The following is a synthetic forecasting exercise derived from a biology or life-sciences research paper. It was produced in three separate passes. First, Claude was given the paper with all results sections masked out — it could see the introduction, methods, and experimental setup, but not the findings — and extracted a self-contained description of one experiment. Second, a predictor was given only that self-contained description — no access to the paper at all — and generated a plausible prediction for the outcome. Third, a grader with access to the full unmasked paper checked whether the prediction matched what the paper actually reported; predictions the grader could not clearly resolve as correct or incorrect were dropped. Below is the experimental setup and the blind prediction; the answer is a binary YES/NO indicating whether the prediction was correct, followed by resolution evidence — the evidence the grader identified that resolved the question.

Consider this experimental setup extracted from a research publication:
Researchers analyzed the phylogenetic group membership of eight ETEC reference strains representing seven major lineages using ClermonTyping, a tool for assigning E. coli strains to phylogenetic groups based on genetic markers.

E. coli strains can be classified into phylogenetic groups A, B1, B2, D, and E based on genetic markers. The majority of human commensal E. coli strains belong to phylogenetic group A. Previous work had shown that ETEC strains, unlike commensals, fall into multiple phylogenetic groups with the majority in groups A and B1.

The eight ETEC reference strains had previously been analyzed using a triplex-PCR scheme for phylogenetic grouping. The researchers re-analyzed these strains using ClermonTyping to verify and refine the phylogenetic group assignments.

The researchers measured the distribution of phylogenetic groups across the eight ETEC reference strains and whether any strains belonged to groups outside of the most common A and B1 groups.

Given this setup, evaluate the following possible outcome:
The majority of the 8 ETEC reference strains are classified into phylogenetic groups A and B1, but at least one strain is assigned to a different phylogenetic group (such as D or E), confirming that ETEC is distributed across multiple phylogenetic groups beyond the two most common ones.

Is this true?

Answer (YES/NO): YES